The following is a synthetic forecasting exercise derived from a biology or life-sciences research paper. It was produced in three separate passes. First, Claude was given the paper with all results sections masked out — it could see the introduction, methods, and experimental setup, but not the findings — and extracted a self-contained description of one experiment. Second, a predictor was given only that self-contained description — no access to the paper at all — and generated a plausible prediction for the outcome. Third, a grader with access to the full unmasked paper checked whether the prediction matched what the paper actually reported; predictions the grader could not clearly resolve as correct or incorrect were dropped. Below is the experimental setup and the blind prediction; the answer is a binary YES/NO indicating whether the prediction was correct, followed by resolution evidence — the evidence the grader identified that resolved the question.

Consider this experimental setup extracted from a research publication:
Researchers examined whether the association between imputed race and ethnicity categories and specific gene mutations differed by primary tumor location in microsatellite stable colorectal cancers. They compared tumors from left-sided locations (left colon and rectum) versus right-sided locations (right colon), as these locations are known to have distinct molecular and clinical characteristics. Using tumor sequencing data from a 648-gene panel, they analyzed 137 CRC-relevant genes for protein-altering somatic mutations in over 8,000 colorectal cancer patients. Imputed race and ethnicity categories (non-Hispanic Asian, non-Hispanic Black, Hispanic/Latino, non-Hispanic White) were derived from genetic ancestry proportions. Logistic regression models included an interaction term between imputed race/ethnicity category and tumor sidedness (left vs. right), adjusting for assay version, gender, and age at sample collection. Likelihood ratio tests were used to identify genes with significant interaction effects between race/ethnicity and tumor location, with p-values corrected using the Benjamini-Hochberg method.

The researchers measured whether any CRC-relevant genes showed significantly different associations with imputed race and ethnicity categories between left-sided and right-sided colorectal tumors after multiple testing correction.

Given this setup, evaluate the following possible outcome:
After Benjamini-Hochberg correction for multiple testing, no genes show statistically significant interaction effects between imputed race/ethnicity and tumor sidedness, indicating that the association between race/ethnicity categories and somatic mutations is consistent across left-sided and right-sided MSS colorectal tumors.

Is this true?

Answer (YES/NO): YES